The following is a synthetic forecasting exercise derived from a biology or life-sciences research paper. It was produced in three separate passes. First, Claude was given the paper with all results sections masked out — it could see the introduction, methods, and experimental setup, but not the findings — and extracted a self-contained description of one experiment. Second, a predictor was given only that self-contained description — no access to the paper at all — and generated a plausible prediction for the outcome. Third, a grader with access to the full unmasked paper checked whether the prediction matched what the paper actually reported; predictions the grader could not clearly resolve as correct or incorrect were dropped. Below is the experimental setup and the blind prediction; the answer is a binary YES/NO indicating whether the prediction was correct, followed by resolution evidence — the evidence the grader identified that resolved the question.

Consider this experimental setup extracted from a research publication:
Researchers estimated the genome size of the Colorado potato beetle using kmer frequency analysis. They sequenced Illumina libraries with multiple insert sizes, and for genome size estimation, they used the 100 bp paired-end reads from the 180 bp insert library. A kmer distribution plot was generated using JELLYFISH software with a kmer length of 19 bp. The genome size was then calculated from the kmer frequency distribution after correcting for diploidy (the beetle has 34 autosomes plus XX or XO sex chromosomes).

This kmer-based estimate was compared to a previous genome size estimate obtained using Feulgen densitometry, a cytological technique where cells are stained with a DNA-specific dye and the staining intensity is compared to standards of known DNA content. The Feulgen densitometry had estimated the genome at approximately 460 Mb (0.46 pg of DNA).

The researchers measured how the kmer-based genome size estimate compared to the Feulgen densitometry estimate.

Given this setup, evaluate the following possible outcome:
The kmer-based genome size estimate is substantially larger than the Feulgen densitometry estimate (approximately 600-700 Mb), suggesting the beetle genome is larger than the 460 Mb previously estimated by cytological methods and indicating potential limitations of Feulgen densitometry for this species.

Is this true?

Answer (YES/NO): NO